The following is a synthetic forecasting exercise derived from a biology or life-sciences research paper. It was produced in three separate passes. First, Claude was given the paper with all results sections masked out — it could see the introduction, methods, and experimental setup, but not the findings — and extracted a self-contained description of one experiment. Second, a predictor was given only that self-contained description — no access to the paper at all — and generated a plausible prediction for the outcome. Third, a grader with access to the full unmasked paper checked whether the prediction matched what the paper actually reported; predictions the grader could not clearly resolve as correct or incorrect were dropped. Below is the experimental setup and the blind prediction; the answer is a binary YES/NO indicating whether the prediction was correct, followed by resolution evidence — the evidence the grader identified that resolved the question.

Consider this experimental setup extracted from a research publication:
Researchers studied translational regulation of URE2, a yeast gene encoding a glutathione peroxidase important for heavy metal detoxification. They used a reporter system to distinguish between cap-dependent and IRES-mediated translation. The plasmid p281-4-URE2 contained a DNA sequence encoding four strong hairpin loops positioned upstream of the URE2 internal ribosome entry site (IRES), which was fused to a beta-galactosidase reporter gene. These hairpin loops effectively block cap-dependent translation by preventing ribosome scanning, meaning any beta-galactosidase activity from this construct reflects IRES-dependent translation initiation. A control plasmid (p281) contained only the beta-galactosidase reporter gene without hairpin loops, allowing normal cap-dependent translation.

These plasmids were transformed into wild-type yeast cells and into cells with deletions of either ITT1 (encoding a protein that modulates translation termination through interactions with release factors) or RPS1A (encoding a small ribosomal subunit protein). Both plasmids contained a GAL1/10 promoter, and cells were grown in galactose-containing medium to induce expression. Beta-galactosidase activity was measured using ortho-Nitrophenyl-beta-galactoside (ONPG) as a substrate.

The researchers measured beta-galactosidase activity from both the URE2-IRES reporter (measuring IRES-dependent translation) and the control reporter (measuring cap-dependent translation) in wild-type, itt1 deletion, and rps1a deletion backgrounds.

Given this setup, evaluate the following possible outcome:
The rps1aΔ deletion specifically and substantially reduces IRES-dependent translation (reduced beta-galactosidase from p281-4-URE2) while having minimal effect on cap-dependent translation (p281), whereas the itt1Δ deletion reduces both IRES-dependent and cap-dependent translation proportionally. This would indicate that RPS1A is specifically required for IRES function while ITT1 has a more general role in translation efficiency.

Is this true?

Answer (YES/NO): NO